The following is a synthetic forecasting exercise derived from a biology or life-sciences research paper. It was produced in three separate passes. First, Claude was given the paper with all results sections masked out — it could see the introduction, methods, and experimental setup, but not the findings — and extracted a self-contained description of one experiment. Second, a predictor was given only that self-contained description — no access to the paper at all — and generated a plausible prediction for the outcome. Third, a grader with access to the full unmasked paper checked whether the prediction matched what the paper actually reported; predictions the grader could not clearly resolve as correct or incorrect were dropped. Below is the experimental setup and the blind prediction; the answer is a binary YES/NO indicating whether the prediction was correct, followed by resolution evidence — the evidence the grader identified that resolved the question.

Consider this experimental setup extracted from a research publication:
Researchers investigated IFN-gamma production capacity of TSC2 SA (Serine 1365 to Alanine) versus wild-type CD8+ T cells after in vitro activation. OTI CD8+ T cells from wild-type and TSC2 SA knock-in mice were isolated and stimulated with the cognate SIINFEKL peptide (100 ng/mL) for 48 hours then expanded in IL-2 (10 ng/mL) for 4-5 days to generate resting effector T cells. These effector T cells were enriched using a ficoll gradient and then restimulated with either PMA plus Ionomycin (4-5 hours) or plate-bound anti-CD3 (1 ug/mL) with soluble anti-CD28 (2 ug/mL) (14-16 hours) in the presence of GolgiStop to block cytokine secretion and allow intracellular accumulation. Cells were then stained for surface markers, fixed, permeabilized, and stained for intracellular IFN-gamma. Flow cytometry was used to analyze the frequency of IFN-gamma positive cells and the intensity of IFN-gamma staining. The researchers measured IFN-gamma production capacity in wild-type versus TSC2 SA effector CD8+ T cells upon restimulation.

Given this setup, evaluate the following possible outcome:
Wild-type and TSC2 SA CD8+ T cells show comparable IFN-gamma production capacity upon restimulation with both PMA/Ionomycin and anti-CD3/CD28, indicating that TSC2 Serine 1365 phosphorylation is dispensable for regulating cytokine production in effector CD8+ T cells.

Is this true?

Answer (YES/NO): NO